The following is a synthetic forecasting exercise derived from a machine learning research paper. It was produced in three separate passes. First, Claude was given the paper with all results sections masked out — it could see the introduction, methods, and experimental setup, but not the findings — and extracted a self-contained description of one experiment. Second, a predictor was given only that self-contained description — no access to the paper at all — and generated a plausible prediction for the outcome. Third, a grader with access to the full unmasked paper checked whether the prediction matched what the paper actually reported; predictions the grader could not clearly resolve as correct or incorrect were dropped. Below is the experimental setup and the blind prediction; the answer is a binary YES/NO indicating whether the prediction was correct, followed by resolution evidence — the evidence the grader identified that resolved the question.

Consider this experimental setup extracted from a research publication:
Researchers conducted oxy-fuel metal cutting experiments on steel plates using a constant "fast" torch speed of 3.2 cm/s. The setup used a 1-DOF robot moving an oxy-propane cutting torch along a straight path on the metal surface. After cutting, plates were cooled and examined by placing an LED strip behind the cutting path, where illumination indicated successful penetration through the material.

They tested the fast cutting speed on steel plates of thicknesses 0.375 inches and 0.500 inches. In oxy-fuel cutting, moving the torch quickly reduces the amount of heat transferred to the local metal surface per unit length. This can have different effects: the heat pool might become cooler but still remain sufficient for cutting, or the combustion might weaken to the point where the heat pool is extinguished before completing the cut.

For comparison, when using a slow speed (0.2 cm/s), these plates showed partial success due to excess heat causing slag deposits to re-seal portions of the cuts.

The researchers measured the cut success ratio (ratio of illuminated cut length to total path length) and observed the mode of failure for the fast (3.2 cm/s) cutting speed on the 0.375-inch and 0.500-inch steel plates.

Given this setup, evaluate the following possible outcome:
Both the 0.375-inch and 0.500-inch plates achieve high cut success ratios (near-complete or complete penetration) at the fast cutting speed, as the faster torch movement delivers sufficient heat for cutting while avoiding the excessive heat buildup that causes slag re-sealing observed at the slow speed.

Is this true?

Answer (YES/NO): NO